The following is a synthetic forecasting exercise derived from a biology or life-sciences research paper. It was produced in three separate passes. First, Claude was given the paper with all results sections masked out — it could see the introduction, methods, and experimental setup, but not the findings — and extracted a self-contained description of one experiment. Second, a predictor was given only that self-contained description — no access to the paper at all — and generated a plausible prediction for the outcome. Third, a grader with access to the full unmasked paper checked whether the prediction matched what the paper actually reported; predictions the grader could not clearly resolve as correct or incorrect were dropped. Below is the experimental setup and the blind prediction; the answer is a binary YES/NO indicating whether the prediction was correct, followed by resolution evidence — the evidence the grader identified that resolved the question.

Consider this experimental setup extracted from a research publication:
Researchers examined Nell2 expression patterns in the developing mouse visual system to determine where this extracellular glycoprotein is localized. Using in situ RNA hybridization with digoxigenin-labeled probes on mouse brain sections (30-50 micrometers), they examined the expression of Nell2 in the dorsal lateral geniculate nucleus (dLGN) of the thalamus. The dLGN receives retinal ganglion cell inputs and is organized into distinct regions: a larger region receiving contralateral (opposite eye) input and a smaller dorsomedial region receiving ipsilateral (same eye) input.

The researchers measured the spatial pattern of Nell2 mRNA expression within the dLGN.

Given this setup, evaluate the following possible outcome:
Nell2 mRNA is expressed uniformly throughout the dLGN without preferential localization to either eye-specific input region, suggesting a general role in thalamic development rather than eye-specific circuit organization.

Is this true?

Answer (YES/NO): NO